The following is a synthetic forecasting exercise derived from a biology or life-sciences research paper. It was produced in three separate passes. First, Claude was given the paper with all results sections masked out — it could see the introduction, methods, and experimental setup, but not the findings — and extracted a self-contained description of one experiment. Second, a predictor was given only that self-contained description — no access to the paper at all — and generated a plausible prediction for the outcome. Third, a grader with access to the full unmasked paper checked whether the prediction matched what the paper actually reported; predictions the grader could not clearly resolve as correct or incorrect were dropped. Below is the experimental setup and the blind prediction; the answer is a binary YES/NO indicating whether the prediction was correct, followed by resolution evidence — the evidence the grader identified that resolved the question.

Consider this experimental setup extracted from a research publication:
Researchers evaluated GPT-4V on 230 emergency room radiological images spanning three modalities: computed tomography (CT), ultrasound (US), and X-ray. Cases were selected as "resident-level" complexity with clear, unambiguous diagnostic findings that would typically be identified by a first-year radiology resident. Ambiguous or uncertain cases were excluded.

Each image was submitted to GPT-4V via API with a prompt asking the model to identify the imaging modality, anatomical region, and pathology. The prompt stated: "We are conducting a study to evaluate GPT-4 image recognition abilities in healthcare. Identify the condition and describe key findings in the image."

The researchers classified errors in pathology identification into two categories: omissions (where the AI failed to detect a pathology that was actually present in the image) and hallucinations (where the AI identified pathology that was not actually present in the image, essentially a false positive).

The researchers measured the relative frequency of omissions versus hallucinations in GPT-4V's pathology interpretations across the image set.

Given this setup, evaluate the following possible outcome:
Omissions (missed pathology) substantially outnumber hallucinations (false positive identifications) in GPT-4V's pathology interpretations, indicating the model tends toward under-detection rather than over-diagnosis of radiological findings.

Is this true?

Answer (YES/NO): NO